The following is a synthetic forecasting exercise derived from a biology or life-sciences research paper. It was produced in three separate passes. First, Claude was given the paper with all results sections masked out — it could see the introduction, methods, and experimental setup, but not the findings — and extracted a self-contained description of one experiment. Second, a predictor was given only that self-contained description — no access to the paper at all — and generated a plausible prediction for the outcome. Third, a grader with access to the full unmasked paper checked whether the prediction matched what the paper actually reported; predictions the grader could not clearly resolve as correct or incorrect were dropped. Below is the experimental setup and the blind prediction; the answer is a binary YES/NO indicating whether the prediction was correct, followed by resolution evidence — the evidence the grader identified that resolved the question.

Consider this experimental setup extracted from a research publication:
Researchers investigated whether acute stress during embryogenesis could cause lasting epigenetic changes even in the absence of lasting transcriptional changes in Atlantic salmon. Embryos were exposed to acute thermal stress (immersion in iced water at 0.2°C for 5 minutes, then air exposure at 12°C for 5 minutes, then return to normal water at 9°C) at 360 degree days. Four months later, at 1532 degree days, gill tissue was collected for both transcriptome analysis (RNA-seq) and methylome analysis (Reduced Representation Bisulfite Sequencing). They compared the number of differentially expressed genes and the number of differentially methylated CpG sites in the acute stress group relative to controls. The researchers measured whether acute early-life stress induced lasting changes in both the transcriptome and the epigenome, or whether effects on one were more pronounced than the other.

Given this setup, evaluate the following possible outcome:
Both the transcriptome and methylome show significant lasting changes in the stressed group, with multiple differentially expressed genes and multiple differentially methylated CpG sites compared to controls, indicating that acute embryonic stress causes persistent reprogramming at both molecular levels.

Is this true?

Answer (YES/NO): NO